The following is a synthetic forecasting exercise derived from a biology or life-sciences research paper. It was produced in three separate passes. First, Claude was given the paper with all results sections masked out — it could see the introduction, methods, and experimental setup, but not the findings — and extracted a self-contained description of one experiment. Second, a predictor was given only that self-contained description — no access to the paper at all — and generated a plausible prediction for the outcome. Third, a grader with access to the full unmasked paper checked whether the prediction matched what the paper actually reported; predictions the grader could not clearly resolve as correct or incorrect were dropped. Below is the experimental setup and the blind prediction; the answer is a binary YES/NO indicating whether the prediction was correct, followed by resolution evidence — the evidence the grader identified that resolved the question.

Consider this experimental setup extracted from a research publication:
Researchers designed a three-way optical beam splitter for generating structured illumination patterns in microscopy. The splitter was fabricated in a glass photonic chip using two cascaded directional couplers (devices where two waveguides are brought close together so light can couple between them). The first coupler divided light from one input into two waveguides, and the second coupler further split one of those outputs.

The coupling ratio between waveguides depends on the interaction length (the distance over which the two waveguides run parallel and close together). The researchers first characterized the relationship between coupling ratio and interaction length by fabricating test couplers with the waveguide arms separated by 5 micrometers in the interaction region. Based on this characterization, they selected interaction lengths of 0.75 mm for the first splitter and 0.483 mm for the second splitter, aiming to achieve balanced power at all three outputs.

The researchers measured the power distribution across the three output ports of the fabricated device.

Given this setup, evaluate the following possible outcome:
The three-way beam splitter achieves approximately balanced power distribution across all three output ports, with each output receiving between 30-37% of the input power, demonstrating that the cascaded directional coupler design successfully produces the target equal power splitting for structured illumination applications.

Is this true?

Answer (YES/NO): YES